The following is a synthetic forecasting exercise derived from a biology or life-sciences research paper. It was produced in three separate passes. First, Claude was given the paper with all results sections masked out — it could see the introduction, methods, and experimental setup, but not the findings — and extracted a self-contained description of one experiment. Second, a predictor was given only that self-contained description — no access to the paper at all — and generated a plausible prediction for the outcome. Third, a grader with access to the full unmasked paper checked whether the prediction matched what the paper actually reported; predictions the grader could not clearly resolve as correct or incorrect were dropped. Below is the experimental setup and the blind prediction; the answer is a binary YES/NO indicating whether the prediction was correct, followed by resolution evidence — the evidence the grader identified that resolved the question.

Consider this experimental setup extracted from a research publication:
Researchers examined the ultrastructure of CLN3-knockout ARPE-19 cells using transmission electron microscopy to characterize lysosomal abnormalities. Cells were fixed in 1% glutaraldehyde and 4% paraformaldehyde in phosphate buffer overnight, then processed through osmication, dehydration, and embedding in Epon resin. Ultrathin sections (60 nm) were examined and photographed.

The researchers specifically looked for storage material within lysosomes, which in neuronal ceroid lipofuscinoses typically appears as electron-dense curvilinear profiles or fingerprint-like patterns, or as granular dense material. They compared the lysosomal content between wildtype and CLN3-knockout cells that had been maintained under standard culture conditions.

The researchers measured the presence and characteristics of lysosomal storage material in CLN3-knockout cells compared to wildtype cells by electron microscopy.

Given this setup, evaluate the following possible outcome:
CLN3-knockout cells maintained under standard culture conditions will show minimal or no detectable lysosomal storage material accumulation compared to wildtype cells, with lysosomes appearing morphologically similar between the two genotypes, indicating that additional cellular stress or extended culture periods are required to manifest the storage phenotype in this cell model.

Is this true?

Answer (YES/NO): NO